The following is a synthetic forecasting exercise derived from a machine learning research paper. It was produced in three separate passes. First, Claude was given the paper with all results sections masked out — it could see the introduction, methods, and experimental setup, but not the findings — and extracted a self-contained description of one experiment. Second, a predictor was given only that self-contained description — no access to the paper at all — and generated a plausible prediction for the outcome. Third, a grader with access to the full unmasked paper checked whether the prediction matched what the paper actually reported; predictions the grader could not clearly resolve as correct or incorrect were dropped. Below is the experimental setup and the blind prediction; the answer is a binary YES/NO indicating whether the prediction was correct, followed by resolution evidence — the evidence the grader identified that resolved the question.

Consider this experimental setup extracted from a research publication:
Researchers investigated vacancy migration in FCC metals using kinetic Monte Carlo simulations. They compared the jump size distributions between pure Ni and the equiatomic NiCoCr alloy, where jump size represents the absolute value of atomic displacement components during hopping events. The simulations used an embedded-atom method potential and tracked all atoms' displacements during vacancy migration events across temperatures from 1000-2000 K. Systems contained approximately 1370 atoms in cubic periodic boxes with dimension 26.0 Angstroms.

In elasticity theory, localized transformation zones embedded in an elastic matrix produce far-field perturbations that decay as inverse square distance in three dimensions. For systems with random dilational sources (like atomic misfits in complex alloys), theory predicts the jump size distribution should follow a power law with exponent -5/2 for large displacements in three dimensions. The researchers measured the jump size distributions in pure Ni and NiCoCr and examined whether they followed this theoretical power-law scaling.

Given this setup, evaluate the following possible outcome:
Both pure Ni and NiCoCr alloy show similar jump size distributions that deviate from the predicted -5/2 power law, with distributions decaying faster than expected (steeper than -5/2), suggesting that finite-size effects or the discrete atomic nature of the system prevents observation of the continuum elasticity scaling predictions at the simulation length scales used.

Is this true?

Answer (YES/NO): NO